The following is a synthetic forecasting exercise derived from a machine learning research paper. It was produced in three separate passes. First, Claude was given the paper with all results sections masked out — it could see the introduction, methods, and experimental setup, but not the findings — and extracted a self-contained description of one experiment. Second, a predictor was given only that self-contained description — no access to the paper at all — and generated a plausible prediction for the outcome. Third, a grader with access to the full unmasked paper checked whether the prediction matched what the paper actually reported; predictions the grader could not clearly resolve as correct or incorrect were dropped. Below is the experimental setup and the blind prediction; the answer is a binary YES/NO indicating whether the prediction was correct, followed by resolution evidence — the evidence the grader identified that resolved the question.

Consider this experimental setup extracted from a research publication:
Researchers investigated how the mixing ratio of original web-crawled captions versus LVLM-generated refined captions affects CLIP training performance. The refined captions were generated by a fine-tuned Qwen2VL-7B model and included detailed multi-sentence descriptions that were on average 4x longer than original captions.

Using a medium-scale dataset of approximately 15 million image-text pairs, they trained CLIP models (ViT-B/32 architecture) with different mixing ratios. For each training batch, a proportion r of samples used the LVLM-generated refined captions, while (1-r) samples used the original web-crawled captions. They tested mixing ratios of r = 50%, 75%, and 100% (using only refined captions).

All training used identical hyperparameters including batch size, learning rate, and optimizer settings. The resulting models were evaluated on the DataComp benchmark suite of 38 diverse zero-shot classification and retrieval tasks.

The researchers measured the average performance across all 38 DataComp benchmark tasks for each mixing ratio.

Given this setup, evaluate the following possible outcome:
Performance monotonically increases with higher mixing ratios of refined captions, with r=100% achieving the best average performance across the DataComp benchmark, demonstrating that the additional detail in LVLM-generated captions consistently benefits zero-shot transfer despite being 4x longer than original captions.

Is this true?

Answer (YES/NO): NO